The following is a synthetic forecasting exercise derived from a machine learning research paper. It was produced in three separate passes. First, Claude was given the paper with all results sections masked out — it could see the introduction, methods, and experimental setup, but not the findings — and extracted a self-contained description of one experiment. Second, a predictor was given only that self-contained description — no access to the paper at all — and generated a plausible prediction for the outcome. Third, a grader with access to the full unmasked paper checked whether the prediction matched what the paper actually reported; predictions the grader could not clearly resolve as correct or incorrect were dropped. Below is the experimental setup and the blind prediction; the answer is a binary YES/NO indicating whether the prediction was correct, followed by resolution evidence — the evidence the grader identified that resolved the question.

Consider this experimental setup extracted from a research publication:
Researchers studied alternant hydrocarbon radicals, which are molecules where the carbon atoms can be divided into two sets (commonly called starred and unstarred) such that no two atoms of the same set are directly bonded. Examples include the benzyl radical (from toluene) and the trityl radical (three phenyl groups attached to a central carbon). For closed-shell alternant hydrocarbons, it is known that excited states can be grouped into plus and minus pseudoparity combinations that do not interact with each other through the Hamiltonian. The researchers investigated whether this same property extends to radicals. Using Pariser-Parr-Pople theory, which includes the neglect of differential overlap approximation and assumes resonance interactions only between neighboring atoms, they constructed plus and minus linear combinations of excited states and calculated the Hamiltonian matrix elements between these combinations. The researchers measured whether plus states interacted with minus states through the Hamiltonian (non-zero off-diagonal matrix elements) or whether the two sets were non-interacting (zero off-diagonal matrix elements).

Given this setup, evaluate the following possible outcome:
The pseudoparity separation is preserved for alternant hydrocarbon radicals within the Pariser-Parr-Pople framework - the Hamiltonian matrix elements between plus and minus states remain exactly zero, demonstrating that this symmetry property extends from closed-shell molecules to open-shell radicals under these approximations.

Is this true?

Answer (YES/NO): YES